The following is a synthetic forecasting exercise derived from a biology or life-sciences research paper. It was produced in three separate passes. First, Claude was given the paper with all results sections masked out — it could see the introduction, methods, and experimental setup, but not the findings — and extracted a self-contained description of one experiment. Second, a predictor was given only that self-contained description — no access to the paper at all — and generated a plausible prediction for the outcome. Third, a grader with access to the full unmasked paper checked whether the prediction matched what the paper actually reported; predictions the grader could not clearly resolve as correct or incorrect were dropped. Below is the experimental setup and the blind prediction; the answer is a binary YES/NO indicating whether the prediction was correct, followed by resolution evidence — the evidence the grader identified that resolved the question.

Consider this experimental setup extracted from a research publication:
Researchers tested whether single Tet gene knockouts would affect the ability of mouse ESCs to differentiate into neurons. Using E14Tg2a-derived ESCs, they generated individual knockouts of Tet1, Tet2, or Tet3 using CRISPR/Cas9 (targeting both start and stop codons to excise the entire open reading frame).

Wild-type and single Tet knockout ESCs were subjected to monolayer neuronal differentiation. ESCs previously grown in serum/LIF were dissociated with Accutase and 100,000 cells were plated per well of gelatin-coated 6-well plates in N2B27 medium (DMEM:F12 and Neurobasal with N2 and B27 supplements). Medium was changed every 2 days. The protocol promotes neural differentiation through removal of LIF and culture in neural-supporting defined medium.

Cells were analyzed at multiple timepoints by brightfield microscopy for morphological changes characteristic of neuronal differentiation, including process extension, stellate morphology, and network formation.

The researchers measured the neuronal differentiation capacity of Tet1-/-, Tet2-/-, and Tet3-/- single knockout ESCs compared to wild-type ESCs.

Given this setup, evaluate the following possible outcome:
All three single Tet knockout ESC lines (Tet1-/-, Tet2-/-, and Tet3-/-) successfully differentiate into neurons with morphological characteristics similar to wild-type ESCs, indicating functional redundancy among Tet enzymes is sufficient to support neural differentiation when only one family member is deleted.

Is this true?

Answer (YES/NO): NO